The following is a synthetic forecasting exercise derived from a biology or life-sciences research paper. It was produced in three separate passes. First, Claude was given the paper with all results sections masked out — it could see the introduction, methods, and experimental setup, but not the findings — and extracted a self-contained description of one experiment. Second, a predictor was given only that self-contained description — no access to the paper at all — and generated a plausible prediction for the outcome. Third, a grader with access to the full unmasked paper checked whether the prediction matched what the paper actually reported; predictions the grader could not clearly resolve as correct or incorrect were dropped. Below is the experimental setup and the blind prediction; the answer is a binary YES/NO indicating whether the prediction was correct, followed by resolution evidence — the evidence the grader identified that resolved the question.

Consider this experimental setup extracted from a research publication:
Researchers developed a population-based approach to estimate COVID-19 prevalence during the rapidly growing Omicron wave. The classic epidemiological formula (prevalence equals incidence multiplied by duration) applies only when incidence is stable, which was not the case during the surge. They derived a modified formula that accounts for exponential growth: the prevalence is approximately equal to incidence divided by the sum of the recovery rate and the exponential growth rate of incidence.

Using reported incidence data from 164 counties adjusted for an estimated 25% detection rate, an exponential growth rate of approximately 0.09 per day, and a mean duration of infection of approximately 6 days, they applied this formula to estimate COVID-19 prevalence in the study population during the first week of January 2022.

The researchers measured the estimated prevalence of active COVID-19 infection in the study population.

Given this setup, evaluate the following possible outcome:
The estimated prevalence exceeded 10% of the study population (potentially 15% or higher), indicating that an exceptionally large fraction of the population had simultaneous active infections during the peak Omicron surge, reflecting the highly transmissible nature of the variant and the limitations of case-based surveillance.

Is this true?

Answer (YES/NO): NO